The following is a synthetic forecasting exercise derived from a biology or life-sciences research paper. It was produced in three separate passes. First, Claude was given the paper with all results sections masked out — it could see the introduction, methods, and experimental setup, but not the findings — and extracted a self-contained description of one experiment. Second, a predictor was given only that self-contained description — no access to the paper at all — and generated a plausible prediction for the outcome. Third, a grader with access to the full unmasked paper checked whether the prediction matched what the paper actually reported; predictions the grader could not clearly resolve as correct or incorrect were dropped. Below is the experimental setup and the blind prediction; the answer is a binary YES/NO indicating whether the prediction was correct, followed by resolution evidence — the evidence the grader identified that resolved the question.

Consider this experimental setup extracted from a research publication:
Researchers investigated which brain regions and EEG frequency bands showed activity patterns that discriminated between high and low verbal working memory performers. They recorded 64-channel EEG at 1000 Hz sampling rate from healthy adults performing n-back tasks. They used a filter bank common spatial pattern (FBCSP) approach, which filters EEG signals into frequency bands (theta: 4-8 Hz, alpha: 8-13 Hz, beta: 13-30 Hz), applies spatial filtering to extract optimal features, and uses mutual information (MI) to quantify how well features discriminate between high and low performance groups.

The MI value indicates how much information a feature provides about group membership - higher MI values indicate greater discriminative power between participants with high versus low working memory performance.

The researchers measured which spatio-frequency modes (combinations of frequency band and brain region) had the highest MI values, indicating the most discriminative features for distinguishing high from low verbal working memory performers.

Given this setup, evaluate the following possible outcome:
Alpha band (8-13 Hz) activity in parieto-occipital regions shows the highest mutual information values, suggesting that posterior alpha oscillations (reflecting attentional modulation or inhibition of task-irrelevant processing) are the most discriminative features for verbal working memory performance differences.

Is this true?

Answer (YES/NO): NO